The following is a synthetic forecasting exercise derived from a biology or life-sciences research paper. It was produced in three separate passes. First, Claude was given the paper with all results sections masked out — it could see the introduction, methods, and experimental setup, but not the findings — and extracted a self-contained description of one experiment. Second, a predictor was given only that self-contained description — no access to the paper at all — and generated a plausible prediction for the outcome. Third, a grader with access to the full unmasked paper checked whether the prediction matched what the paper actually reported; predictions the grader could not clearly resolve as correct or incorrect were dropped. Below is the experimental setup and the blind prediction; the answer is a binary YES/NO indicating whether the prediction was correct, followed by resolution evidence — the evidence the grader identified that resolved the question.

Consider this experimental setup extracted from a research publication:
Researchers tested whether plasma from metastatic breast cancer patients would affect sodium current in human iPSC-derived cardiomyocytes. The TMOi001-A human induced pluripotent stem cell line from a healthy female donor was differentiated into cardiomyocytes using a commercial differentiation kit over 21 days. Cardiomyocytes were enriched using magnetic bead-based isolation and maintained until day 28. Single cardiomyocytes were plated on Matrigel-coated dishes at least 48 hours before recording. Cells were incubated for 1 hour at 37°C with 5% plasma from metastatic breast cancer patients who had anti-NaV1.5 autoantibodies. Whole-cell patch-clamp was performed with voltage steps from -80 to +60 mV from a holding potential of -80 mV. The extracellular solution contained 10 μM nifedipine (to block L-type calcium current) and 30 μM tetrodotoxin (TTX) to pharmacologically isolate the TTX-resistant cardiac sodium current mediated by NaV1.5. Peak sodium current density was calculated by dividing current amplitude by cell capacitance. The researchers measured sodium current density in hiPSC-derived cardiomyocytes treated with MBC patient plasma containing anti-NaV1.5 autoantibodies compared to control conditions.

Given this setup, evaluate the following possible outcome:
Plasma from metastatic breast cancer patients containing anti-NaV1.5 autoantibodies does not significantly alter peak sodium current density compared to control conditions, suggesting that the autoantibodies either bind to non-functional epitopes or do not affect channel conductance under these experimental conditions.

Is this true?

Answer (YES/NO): NO